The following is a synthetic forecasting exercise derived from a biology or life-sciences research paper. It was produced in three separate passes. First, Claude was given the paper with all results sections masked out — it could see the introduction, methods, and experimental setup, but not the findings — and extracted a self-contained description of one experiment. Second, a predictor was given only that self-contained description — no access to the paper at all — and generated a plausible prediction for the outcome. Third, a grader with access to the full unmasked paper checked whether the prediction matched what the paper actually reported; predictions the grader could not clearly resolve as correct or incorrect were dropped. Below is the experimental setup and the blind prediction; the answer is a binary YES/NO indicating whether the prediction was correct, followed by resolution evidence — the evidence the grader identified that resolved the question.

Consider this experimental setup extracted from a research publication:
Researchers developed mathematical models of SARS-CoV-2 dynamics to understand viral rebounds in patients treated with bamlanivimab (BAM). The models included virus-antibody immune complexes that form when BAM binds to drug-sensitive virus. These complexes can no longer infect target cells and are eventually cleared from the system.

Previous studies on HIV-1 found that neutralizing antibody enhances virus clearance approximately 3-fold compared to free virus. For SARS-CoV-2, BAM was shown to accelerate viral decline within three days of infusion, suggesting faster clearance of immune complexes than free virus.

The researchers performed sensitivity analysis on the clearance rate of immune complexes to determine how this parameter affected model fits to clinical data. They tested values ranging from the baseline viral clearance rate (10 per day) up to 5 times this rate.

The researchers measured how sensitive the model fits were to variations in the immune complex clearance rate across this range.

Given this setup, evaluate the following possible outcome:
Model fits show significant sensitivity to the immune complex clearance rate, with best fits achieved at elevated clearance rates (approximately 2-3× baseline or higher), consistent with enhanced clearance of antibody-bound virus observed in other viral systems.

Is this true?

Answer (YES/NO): NO